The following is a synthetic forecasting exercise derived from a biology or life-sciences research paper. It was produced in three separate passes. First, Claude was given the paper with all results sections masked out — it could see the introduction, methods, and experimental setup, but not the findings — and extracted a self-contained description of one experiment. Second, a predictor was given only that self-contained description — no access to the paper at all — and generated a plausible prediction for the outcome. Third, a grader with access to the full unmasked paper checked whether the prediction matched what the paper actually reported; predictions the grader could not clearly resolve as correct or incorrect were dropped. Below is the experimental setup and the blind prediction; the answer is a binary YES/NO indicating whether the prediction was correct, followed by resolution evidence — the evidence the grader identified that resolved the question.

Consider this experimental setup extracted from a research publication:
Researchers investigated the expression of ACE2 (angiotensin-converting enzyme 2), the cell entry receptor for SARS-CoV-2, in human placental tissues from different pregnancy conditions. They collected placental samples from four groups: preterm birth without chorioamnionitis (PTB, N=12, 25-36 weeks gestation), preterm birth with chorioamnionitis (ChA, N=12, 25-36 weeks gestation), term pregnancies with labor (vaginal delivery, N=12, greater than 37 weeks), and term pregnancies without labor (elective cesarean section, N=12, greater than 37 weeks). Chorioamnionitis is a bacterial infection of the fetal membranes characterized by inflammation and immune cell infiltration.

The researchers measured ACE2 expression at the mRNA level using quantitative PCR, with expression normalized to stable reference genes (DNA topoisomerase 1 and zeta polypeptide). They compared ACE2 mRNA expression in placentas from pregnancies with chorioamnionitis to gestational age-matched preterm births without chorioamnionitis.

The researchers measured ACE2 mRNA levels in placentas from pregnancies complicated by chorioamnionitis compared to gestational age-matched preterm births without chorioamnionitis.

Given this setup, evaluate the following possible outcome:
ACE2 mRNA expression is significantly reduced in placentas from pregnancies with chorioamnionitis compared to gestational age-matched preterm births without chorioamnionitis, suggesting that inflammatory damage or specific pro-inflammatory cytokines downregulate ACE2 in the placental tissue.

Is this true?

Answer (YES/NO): NO